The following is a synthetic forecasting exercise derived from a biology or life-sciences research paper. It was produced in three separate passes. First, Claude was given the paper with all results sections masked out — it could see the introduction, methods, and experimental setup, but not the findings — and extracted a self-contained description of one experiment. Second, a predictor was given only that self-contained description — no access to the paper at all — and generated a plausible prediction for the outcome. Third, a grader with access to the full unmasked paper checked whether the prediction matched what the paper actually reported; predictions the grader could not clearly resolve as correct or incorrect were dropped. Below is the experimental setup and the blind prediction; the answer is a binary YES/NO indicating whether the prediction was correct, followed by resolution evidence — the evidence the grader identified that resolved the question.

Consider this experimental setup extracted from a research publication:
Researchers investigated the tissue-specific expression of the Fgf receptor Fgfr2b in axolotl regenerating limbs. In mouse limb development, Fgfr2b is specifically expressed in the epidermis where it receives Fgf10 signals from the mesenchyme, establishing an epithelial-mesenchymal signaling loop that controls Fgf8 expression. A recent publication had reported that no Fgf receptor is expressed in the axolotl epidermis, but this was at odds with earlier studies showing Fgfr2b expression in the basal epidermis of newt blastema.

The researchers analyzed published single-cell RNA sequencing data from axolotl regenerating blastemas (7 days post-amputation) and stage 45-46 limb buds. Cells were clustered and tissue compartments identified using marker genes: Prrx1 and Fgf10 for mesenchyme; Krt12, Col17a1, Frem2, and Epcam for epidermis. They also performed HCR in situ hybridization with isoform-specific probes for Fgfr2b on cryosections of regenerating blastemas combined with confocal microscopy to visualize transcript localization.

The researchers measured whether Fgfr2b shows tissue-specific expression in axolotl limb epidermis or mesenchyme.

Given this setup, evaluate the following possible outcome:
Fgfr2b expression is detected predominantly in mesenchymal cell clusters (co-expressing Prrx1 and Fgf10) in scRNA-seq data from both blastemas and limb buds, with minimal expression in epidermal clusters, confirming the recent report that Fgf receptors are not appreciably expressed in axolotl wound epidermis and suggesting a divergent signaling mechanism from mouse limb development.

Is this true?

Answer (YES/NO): NO